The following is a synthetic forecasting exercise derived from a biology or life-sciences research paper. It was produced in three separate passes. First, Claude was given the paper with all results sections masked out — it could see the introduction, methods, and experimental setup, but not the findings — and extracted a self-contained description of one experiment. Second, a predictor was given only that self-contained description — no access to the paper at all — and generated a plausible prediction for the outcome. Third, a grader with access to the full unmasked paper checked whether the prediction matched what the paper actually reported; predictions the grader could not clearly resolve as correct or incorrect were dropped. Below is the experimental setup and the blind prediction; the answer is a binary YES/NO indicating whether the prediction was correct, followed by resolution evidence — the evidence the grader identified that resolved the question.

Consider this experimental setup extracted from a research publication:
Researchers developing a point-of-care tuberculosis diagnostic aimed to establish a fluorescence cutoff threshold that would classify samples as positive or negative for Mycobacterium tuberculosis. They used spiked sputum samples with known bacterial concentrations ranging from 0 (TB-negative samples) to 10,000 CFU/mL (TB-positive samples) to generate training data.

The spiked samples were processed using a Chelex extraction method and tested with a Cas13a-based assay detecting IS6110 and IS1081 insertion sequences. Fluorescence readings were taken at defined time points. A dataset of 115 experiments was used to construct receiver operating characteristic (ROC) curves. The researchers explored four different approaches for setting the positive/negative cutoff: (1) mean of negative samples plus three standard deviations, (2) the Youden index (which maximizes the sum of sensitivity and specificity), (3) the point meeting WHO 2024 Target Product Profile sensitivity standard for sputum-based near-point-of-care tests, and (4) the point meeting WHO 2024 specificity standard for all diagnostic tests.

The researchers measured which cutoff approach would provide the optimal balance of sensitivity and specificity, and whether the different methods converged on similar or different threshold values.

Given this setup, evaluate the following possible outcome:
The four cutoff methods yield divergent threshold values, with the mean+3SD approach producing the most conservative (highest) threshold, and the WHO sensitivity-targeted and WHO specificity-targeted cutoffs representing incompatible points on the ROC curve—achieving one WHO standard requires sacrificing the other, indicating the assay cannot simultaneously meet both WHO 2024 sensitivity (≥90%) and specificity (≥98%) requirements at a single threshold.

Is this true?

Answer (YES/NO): NO